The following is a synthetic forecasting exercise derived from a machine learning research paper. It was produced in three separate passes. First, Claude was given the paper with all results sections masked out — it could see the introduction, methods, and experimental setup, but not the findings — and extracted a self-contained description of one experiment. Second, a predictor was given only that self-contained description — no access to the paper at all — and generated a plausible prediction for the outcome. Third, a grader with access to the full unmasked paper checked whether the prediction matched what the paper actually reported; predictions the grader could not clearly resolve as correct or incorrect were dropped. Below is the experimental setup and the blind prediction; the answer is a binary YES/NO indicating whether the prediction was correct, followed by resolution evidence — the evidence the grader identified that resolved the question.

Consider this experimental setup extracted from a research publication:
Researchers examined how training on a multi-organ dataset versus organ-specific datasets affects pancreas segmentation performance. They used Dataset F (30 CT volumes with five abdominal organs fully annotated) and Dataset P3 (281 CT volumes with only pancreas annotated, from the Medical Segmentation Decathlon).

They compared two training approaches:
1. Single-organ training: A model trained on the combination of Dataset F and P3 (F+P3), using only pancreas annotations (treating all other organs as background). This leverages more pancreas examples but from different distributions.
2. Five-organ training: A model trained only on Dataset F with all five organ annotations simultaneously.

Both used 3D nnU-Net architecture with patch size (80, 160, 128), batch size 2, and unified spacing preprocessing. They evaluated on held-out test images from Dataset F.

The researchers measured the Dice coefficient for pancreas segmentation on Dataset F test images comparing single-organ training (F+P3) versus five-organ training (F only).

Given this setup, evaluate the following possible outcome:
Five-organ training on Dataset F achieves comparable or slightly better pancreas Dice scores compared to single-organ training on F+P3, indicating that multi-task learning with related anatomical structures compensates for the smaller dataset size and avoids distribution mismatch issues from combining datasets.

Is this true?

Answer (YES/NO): NO